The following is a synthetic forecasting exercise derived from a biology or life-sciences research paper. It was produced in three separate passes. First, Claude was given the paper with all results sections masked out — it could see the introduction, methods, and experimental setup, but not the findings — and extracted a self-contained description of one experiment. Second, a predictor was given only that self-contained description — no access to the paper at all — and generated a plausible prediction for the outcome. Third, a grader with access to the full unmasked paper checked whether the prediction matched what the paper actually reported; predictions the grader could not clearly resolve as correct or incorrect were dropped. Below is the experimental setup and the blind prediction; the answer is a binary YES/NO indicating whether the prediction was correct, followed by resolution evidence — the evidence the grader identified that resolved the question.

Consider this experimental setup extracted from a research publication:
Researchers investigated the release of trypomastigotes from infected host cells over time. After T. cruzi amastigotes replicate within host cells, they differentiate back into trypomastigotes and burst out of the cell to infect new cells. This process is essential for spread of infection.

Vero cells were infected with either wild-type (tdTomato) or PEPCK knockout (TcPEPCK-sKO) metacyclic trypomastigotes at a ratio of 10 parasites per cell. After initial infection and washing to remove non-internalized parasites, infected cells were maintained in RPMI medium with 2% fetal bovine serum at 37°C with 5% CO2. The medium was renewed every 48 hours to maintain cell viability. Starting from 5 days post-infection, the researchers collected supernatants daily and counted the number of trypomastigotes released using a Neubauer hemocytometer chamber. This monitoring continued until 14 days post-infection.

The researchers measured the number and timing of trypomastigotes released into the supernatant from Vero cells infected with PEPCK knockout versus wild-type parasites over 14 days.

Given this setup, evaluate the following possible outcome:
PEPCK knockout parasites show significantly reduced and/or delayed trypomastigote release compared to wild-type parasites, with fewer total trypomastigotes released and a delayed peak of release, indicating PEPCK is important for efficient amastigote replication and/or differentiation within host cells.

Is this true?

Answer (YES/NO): NO